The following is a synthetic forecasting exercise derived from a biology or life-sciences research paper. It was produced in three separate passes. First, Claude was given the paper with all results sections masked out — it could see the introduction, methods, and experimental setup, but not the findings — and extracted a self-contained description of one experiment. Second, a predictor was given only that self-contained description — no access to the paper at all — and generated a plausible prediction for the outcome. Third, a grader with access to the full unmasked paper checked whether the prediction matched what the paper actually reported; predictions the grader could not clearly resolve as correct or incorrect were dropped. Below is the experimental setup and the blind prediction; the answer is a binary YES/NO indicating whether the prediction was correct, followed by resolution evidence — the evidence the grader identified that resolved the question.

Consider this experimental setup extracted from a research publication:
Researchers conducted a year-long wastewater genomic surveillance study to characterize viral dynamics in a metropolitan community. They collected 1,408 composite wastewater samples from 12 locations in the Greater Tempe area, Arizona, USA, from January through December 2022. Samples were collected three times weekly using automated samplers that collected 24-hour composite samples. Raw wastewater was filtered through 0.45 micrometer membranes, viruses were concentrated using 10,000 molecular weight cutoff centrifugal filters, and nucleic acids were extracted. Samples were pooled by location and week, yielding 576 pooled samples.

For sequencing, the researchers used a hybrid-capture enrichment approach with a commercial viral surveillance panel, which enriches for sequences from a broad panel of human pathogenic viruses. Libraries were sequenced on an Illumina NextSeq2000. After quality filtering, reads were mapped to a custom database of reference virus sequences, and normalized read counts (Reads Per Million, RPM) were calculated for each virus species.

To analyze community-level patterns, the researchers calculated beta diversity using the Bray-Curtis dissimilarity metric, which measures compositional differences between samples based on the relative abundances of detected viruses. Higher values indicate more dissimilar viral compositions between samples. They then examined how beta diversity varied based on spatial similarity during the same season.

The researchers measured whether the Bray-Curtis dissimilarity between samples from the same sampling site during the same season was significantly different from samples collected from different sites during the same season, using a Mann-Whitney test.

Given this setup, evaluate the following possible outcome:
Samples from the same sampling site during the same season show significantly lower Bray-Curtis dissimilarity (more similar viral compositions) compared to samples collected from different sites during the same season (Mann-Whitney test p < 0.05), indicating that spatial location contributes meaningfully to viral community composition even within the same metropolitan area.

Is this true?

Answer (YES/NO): YES